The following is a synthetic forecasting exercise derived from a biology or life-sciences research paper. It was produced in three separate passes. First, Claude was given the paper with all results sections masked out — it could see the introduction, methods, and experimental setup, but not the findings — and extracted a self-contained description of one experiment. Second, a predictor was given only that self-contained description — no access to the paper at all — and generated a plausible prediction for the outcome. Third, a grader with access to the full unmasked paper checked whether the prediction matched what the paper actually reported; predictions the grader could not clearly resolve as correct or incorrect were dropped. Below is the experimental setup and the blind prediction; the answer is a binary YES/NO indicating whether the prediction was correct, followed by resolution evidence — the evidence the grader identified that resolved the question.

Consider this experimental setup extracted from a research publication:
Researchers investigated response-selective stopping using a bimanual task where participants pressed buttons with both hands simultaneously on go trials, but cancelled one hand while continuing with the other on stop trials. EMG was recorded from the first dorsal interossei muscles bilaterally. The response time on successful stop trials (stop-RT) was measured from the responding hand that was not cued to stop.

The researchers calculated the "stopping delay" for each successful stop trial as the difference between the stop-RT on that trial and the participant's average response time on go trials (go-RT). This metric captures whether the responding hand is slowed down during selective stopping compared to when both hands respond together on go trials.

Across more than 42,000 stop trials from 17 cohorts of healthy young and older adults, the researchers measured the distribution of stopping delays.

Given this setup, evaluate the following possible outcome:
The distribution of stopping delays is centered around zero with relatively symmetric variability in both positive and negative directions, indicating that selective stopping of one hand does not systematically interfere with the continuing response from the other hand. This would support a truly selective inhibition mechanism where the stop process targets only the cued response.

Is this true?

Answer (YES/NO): NO